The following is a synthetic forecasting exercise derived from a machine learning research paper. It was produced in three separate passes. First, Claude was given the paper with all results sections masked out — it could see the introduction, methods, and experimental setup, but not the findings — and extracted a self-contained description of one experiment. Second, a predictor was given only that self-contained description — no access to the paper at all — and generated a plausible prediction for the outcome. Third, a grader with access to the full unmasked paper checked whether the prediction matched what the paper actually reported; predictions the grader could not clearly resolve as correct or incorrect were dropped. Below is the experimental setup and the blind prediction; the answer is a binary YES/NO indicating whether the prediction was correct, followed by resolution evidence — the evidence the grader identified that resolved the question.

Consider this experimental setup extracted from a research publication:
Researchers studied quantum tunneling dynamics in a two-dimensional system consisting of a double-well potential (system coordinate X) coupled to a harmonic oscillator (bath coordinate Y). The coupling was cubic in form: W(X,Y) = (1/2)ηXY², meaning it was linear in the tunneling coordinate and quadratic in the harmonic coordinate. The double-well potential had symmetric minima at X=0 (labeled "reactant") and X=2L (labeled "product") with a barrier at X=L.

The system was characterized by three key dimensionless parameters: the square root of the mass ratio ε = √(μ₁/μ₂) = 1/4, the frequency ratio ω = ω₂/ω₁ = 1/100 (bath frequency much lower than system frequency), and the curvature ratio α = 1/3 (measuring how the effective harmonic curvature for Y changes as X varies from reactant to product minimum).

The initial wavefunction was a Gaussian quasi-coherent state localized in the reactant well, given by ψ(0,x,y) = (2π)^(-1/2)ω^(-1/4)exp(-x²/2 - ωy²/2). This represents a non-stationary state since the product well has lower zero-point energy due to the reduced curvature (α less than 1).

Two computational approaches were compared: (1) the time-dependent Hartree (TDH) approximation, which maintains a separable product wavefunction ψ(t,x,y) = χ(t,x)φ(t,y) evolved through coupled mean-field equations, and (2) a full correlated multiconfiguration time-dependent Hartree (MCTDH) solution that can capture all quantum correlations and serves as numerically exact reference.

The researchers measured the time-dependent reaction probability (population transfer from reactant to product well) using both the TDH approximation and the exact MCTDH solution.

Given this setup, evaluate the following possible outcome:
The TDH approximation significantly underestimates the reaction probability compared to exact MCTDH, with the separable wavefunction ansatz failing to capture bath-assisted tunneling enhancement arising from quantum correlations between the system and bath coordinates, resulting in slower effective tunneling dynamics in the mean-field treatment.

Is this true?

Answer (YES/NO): NO